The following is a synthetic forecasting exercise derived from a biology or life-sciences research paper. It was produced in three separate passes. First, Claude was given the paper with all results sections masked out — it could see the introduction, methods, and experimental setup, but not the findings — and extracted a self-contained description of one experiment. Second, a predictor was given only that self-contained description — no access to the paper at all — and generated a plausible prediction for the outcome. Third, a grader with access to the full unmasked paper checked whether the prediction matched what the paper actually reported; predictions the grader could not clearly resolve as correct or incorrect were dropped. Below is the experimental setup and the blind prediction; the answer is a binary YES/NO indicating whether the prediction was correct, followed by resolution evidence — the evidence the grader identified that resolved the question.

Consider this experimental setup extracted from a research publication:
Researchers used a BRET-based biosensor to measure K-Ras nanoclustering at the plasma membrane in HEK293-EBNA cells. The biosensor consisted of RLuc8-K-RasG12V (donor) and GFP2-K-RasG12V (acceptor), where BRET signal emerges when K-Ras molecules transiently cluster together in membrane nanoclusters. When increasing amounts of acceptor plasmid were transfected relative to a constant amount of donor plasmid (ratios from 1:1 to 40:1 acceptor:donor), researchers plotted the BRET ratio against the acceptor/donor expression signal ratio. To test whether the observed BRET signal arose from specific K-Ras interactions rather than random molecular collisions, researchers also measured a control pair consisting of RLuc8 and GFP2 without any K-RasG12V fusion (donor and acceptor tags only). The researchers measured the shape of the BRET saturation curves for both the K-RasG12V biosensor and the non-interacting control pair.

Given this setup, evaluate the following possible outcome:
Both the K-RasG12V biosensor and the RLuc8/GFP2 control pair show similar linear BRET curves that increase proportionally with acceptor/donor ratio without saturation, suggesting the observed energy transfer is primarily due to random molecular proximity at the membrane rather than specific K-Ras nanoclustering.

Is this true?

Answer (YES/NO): NO